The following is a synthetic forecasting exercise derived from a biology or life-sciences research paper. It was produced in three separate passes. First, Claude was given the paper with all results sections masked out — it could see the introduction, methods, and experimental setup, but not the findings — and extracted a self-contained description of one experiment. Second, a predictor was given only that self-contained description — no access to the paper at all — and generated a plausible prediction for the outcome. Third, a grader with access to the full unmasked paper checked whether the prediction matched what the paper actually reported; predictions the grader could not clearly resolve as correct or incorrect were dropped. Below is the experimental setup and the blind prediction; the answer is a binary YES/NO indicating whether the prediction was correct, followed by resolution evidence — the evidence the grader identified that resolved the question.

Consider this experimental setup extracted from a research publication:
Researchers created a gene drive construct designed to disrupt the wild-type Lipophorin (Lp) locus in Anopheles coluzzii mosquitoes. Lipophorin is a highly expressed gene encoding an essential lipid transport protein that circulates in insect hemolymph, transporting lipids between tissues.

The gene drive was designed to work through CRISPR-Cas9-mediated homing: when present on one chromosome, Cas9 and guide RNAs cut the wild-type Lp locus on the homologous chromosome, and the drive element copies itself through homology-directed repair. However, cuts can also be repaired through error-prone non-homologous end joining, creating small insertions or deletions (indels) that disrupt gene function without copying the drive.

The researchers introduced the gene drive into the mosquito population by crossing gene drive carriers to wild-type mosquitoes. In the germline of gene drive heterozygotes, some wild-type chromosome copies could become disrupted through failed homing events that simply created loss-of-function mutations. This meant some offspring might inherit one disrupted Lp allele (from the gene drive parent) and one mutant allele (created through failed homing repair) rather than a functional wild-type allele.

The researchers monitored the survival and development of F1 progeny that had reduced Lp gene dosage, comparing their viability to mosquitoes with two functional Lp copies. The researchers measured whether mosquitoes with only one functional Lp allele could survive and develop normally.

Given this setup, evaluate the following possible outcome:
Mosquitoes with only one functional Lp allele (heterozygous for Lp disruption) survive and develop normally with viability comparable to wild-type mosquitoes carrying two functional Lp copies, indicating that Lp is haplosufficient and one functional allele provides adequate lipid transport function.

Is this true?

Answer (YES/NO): NO